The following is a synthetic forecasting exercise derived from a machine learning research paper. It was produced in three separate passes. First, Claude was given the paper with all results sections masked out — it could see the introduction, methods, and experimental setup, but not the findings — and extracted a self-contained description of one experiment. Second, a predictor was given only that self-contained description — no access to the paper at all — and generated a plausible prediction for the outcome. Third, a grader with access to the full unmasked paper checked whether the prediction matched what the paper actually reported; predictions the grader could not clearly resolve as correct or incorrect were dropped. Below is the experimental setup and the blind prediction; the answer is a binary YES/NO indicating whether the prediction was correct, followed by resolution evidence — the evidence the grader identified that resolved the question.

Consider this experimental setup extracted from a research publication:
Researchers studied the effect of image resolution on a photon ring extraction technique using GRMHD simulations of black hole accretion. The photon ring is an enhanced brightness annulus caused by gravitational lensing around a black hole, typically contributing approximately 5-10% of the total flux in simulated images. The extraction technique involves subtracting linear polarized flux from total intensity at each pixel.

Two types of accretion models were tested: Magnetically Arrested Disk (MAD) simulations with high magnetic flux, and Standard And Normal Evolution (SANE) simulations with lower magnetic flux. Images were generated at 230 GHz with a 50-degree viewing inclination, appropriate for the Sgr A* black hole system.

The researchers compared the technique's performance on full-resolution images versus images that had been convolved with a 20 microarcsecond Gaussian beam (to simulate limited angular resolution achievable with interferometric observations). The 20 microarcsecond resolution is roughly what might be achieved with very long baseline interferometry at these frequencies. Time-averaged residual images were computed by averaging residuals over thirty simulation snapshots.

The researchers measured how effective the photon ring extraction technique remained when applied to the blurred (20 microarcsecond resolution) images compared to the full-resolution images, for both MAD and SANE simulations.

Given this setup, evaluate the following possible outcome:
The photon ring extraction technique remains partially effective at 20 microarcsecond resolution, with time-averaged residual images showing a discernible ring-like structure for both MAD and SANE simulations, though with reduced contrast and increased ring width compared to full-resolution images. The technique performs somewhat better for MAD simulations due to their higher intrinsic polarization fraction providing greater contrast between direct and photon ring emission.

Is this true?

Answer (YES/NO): NO